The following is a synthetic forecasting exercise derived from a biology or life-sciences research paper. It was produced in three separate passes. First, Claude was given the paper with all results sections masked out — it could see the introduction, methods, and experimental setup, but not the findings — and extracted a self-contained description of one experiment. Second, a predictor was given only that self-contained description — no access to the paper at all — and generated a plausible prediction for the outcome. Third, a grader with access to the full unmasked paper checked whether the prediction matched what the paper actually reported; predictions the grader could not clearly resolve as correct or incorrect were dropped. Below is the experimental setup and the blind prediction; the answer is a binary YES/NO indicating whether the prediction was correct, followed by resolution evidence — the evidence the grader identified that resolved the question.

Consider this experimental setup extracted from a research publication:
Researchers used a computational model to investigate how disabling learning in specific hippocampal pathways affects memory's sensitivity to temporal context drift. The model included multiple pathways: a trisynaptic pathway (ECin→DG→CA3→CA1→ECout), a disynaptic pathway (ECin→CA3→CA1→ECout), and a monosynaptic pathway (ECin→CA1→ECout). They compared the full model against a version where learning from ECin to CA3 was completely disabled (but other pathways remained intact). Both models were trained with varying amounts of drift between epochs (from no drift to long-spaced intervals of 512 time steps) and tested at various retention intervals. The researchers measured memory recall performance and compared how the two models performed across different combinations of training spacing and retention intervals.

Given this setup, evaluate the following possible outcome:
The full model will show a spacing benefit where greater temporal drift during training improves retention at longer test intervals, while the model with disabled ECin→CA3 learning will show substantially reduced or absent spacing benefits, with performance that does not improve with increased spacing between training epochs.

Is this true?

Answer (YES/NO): YES